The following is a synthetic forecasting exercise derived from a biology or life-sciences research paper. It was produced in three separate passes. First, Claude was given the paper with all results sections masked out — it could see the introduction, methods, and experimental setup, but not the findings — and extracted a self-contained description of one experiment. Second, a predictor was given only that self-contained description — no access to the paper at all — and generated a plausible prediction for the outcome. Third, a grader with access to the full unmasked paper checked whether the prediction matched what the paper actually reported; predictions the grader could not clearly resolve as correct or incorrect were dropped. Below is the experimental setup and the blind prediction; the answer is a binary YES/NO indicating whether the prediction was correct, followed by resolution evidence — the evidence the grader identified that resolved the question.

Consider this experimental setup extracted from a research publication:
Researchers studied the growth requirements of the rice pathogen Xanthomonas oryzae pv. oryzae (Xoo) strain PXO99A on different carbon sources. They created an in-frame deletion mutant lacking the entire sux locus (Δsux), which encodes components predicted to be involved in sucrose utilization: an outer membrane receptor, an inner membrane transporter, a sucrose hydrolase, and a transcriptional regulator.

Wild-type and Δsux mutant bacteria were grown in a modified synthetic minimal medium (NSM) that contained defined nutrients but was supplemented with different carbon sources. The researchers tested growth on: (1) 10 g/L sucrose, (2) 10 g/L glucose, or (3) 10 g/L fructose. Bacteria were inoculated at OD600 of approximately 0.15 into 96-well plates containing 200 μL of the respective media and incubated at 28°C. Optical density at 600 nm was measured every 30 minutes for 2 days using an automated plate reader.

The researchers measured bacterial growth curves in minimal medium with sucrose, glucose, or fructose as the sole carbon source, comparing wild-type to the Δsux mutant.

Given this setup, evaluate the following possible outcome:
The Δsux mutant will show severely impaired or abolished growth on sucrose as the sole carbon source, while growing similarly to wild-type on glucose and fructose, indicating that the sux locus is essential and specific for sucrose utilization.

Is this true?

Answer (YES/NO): YES